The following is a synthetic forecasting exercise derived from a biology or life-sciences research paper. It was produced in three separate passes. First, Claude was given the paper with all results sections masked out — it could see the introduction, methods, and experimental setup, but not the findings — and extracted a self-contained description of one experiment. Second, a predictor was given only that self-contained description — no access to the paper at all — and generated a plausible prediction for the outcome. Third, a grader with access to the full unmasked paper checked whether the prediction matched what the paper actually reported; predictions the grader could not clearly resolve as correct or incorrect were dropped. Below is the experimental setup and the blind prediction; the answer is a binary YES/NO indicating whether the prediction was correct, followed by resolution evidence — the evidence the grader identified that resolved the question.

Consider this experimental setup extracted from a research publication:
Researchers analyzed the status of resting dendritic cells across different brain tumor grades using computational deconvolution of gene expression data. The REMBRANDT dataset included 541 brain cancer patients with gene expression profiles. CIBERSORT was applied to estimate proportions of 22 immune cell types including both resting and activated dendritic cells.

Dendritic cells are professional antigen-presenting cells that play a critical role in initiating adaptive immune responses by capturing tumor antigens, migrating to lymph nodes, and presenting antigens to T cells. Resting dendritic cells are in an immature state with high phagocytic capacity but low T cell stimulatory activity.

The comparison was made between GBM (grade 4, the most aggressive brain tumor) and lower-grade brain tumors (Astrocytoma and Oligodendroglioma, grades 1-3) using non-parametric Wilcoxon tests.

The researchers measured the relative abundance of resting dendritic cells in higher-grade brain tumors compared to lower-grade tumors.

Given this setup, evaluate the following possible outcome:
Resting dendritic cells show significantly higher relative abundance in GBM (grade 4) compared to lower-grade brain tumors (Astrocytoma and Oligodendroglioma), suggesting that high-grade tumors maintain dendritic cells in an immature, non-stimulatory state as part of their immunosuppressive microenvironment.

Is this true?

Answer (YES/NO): NO